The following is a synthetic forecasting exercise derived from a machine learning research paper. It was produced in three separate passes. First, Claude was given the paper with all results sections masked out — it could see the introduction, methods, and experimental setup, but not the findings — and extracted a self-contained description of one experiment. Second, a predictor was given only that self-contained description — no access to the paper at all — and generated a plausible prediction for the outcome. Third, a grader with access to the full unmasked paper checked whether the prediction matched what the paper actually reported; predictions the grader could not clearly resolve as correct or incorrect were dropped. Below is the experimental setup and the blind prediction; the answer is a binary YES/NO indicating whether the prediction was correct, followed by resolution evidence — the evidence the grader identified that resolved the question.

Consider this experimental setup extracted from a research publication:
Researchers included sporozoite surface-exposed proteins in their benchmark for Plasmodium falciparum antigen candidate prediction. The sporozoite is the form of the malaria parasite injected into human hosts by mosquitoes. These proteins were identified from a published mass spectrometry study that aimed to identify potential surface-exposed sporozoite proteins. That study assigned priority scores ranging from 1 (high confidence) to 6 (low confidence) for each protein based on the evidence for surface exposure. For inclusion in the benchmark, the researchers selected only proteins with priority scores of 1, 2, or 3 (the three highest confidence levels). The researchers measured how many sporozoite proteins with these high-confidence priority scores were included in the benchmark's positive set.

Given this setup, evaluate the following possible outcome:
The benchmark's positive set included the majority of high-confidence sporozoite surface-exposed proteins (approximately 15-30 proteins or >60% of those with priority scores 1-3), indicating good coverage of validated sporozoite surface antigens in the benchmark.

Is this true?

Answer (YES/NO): NO